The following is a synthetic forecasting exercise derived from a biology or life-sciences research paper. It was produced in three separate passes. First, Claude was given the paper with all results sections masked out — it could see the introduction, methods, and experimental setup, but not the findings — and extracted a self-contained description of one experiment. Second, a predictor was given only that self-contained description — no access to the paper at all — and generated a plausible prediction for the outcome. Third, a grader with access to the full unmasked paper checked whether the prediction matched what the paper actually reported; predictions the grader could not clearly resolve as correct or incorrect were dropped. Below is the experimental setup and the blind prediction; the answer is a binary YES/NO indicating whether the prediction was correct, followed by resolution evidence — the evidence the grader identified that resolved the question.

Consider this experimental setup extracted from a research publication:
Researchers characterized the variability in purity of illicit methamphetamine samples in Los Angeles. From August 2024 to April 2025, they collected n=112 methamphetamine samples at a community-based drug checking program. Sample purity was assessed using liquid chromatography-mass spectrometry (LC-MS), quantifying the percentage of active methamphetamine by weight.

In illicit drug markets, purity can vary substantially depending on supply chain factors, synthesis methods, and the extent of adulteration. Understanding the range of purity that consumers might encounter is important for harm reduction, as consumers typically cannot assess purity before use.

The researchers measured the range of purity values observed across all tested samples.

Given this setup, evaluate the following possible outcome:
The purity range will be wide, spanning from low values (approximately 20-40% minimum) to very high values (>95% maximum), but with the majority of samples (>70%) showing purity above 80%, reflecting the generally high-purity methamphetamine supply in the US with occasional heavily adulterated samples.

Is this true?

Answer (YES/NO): NO